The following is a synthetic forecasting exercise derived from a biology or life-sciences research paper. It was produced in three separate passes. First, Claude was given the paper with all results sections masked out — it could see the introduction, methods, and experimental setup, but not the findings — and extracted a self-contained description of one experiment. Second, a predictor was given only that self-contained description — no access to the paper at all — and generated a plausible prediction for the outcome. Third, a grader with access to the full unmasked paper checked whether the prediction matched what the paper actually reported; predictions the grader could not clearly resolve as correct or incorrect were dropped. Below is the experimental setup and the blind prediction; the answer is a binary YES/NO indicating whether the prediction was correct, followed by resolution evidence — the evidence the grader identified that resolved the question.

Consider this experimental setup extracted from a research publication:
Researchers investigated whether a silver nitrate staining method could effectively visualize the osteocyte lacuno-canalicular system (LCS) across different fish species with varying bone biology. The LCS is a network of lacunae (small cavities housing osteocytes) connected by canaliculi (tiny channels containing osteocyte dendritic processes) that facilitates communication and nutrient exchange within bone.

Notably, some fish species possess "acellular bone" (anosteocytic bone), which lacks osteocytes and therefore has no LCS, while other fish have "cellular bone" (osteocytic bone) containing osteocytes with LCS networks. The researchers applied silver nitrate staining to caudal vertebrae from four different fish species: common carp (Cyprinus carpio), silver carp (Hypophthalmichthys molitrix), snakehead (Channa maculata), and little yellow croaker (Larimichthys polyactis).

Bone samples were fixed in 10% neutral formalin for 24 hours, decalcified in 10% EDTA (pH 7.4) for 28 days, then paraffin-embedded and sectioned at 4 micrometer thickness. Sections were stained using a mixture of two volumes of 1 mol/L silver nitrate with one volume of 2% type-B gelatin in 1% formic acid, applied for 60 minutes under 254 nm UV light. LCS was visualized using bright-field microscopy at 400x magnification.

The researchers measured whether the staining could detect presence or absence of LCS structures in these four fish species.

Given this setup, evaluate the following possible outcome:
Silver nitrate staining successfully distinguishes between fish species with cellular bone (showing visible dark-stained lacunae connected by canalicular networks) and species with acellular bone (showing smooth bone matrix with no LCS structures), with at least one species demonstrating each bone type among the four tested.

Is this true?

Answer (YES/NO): NO